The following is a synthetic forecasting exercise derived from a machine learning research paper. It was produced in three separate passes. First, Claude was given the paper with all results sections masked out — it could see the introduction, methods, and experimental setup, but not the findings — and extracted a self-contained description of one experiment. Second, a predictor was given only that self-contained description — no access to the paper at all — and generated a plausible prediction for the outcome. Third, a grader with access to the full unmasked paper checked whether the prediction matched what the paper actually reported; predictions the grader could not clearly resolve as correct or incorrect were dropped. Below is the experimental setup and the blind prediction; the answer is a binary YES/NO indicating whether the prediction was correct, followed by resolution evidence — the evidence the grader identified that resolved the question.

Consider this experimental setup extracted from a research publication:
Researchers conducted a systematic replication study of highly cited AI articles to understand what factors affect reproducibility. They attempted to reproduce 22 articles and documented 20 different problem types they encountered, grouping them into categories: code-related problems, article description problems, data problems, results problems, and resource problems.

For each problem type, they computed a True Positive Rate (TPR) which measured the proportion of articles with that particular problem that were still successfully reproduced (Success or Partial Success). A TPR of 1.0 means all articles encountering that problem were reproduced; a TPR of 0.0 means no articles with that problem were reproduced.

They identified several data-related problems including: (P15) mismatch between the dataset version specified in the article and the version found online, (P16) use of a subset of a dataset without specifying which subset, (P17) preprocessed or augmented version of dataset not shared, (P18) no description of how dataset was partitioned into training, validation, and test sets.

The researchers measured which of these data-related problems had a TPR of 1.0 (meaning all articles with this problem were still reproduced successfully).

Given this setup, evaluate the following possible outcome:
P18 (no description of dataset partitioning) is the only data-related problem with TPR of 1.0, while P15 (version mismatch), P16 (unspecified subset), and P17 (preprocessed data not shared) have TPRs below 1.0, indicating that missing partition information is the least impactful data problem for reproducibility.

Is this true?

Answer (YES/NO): NO